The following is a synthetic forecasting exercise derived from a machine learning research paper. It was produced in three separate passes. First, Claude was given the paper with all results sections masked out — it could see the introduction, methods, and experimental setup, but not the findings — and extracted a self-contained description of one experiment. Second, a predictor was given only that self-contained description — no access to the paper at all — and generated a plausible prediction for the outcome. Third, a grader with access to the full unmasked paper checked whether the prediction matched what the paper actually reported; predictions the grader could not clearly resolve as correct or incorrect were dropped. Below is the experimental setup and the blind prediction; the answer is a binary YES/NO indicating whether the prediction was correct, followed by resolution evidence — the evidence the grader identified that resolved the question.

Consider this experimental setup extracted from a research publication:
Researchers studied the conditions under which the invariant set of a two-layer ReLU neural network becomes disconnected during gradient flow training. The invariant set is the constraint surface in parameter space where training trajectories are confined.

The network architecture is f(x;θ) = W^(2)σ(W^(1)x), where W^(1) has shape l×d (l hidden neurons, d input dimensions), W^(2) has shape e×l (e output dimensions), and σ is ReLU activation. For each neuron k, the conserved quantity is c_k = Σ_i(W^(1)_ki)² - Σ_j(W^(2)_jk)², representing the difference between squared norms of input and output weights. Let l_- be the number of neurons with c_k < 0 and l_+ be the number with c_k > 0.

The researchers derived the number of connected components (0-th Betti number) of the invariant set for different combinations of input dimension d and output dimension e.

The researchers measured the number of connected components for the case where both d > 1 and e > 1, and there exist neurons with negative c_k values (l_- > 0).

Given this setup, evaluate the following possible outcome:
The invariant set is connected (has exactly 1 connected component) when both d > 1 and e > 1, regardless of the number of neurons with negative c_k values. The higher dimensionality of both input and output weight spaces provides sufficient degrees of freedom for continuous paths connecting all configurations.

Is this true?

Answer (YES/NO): YES